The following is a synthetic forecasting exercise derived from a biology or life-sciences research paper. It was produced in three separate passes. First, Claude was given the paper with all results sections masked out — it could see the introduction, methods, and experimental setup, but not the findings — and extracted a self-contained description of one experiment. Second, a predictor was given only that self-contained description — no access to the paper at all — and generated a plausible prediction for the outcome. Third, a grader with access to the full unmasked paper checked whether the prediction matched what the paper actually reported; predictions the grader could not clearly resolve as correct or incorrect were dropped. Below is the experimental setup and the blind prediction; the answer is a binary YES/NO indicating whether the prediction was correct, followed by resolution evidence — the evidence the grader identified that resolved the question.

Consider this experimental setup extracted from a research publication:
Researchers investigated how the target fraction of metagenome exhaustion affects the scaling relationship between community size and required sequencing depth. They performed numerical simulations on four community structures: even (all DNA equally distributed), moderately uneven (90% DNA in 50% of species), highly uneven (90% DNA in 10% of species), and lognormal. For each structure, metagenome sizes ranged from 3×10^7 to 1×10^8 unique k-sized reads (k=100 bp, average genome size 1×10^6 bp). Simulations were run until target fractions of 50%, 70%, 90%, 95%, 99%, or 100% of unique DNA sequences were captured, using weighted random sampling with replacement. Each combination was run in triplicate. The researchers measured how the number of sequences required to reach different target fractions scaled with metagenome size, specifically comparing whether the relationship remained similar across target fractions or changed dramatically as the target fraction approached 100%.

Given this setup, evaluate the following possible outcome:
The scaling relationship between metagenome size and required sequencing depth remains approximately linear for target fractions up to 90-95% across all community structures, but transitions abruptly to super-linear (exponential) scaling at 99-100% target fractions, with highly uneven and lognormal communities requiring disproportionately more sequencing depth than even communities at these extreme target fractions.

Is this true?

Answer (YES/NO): NO